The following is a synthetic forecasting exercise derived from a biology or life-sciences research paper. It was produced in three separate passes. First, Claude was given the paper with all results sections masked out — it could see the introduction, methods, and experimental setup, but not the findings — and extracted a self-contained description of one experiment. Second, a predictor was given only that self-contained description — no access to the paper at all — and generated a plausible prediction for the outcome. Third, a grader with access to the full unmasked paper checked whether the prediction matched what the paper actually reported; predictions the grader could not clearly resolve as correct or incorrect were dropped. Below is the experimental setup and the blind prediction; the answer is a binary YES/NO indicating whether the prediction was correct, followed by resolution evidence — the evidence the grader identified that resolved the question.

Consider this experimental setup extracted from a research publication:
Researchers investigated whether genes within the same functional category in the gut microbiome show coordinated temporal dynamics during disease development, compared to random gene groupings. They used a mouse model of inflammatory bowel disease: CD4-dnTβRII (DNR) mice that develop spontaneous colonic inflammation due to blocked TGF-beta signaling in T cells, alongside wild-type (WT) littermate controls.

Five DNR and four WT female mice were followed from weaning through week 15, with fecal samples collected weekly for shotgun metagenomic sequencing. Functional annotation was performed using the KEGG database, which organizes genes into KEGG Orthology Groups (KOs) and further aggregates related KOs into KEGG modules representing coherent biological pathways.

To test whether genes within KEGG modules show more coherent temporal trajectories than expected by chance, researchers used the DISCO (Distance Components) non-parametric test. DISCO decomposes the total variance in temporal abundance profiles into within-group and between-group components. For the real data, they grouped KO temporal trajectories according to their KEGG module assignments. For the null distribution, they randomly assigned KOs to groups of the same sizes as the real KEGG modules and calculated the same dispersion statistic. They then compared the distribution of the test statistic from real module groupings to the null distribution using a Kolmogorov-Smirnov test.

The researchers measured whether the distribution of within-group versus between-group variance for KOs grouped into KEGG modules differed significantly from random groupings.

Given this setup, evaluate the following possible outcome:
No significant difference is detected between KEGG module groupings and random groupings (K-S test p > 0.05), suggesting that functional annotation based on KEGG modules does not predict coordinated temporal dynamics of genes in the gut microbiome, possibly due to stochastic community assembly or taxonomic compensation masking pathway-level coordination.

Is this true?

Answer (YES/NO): NO